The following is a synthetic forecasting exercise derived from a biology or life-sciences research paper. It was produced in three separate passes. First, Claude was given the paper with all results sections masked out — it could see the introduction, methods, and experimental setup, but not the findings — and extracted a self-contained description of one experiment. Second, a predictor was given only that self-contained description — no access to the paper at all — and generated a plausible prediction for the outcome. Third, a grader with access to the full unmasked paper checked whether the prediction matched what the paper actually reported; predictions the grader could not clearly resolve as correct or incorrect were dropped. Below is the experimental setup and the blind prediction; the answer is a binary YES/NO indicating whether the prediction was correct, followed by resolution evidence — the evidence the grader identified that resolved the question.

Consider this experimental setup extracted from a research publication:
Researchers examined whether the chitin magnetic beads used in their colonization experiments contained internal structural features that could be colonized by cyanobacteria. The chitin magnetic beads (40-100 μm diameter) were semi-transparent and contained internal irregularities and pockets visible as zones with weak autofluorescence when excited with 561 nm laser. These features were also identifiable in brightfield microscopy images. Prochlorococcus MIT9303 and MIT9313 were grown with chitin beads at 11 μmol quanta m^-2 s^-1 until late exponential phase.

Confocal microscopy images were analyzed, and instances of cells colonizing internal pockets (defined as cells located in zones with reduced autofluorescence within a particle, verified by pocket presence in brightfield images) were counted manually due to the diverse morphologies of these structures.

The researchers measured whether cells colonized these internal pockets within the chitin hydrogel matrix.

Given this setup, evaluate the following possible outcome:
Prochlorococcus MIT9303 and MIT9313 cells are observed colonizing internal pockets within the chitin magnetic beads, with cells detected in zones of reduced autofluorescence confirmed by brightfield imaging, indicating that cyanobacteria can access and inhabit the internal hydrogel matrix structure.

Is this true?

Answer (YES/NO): YES